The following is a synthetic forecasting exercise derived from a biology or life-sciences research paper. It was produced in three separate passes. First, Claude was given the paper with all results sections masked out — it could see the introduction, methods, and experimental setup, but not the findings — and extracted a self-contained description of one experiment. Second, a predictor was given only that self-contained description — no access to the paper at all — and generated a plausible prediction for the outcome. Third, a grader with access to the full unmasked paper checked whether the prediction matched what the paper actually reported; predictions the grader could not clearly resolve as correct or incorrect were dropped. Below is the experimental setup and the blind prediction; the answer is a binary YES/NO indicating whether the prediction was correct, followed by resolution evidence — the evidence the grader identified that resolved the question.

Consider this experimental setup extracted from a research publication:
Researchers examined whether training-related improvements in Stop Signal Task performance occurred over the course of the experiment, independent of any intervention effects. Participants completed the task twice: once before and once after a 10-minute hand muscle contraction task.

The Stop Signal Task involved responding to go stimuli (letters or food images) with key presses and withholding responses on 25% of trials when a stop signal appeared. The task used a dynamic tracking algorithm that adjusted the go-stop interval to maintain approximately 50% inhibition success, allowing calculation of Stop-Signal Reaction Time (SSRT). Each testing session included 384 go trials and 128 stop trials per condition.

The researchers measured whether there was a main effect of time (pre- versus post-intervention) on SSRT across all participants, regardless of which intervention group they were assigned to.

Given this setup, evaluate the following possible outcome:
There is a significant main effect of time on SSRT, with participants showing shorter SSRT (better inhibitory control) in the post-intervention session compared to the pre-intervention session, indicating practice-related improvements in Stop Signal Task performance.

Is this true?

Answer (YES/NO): NO